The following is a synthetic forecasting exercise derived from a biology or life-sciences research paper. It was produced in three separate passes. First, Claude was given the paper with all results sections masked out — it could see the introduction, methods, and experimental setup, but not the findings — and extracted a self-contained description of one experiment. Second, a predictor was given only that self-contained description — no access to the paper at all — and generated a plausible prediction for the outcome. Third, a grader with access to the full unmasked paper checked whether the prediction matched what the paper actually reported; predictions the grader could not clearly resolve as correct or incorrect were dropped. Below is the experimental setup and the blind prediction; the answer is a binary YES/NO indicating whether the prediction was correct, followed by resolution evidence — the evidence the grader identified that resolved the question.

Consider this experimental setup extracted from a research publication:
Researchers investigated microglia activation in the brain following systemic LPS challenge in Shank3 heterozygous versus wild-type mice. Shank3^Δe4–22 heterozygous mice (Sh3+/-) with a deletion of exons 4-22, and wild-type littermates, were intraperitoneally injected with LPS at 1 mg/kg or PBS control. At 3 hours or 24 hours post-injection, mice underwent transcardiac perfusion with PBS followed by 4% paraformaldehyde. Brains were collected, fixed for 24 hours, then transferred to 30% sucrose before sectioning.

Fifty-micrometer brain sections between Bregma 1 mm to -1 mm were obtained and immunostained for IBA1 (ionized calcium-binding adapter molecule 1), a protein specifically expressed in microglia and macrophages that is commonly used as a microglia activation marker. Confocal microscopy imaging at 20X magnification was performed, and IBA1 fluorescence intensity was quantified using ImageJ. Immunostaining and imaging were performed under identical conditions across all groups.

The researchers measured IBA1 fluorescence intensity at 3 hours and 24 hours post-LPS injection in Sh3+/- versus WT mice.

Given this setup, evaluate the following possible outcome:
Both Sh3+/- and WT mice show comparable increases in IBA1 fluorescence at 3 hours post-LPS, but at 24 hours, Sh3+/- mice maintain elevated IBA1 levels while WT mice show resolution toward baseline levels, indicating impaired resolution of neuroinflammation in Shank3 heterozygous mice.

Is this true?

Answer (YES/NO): NO